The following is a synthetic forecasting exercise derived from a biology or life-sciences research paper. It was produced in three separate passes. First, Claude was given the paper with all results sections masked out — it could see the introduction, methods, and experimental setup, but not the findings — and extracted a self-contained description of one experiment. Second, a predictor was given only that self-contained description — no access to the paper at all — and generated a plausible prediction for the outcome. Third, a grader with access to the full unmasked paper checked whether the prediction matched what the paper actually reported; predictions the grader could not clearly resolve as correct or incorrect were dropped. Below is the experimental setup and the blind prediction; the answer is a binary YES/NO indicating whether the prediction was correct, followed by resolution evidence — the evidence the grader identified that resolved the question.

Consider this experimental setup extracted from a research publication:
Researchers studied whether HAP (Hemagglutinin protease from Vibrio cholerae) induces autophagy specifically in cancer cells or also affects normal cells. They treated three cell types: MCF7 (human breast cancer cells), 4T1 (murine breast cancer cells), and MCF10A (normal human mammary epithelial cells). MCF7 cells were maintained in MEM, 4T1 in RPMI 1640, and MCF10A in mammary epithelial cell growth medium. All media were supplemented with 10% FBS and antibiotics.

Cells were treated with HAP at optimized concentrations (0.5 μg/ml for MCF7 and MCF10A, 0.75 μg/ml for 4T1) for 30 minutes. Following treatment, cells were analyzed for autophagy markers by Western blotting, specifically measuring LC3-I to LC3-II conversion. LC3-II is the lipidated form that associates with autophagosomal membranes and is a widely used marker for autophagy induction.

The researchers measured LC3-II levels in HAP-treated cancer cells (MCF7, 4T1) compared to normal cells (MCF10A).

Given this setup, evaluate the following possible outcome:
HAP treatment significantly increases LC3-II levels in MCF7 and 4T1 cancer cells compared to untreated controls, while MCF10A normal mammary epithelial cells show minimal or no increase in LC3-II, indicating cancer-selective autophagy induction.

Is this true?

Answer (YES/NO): YES